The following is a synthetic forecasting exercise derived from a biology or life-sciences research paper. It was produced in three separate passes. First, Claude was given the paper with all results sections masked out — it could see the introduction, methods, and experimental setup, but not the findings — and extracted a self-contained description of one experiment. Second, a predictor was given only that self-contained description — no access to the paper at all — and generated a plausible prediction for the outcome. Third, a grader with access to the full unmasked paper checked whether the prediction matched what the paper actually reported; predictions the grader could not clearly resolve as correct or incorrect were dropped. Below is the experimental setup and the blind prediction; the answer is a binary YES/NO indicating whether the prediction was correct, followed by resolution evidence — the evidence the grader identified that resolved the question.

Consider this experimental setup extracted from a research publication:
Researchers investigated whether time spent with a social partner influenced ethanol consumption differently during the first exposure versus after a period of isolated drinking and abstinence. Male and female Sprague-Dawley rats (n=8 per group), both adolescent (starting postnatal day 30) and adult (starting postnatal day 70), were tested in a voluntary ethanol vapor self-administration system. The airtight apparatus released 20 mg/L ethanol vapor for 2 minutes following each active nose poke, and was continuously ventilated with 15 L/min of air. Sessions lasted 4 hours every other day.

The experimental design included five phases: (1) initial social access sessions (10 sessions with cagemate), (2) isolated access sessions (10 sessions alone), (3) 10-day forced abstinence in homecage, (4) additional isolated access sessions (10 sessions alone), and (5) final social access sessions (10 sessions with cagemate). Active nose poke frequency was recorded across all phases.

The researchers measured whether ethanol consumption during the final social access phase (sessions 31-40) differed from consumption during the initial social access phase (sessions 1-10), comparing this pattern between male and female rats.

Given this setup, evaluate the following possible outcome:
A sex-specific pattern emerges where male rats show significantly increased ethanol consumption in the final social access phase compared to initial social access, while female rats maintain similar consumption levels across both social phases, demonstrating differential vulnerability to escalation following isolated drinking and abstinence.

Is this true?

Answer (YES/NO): YES